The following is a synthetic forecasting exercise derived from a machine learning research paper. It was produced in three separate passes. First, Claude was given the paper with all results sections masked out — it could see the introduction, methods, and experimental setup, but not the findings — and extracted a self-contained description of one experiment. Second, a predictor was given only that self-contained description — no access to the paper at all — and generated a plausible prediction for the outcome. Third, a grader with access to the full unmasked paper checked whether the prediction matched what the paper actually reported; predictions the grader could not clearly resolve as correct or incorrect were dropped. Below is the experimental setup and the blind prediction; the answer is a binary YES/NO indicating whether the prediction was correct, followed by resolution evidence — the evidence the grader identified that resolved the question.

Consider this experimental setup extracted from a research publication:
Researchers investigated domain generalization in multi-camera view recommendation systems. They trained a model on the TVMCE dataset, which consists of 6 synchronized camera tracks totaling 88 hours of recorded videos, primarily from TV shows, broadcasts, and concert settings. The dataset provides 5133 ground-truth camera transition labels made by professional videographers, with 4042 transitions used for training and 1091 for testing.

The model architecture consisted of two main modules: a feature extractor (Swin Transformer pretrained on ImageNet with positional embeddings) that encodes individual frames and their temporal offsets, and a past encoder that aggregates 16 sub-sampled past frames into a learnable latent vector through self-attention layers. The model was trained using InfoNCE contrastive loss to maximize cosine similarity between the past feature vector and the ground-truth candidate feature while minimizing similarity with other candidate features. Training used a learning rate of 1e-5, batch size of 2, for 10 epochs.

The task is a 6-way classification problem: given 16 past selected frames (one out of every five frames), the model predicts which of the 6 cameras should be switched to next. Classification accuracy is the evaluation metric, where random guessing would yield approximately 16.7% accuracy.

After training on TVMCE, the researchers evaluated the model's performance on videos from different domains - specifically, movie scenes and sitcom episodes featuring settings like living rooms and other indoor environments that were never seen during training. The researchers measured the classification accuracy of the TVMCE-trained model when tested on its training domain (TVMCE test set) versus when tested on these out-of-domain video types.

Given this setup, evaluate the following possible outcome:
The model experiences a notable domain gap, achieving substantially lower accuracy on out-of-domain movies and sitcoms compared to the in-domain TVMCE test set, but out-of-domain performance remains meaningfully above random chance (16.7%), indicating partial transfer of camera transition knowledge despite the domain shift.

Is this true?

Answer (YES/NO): YES